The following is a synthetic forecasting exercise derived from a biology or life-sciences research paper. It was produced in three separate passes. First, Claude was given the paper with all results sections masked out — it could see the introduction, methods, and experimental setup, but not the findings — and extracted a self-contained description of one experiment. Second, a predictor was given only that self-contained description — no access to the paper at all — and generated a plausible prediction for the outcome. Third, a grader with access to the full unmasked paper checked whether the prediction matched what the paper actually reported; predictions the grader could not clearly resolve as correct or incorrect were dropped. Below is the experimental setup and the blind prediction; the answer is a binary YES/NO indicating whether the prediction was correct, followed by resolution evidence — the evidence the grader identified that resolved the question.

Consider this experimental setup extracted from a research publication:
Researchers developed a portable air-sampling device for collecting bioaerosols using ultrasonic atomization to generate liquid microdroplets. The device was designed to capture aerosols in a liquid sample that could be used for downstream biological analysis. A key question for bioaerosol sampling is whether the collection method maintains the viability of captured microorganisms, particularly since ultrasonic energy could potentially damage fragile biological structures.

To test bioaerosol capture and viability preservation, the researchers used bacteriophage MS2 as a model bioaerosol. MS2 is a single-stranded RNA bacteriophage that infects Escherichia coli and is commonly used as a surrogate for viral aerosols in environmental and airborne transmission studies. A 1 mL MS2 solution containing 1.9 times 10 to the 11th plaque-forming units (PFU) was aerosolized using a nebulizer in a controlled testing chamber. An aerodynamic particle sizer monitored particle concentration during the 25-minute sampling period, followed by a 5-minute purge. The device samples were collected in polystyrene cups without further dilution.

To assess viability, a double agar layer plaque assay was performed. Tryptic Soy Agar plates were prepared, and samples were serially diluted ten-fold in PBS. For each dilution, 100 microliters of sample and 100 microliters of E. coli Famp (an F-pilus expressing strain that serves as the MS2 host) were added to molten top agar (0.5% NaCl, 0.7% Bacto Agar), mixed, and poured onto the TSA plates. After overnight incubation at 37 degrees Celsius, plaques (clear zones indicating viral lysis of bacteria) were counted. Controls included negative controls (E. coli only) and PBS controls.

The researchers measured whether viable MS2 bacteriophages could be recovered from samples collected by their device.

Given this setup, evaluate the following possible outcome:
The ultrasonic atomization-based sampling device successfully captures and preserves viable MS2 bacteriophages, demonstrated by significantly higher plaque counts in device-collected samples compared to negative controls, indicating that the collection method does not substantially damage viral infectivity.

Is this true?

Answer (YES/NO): YES